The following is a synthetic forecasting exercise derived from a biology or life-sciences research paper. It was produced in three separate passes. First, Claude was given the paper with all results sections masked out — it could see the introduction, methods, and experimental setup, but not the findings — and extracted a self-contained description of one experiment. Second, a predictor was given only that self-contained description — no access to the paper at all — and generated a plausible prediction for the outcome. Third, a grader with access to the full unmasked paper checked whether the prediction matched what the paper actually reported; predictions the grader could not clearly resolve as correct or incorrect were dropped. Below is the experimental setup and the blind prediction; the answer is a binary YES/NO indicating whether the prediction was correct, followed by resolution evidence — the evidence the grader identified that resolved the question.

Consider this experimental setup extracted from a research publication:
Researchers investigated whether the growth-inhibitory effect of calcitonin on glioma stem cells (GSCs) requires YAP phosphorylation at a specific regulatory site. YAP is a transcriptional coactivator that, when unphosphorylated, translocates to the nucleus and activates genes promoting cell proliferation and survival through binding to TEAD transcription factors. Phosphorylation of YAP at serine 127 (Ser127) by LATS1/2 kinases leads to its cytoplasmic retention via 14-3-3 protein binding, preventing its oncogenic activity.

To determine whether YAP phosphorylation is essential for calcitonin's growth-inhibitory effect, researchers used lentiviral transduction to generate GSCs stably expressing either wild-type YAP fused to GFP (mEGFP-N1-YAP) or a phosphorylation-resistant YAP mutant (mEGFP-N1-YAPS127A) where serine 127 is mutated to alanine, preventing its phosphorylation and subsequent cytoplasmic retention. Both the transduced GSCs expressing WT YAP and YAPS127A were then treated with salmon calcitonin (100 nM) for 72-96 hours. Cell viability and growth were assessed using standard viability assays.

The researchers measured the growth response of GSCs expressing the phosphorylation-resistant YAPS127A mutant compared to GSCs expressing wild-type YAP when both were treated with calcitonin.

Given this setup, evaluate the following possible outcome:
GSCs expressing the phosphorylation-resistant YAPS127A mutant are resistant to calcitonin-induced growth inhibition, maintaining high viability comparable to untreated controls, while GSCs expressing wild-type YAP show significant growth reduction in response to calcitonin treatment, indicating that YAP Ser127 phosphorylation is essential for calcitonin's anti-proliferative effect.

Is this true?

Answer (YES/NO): YES